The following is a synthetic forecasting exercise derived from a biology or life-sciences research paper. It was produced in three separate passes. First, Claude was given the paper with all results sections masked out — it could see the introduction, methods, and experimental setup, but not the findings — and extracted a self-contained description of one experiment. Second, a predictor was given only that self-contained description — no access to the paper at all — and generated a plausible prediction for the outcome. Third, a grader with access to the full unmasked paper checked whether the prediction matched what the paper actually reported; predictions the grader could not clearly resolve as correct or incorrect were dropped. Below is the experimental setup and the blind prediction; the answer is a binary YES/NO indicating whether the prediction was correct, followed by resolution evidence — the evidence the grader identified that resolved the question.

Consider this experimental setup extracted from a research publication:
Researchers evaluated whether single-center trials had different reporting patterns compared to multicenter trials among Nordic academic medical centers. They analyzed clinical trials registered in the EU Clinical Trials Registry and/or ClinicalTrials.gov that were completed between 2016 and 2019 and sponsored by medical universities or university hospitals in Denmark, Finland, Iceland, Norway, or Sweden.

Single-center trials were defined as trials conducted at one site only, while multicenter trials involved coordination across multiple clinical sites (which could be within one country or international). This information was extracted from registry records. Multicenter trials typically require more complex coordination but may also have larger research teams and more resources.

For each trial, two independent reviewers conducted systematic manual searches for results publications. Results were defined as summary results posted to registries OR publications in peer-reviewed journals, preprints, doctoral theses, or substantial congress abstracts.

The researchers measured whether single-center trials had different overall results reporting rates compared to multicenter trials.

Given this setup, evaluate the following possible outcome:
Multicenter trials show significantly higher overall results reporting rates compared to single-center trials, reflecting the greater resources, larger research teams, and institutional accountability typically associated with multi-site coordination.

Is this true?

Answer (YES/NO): NO